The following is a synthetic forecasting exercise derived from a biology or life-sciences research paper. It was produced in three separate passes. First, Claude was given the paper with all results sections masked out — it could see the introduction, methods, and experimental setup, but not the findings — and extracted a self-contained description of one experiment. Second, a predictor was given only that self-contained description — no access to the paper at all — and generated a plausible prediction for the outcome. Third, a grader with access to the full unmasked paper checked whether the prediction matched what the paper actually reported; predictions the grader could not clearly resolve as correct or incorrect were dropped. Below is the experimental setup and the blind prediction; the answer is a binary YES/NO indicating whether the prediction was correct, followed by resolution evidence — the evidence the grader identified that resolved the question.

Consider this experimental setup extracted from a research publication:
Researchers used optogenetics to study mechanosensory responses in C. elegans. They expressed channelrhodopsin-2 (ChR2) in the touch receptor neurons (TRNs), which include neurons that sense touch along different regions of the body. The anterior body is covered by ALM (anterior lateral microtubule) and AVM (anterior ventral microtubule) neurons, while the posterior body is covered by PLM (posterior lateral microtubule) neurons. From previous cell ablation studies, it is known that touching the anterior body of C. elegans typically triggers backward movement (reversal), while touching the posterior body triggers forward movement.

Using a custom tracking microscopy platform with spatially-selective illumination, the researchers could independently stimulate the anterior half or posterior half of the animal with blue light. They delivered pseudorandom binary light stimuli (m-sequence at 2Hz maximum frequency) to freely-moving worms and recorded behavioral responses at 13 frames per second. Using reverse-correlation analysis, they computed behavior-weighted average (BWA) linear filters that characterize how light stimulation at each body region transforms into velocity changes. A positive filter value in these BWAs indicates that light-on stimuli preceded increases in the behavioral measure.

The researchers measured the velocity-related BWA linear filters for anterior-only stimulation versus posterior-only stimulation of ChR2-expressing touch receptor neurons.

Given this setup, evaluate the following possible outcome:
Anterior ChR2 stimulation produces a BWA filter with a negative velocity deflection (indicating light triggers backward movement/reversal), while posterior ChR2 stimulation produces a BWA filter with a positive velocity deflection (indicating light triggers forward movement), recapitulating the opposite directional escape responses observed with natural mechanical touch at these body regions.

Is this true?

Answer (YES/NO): NO